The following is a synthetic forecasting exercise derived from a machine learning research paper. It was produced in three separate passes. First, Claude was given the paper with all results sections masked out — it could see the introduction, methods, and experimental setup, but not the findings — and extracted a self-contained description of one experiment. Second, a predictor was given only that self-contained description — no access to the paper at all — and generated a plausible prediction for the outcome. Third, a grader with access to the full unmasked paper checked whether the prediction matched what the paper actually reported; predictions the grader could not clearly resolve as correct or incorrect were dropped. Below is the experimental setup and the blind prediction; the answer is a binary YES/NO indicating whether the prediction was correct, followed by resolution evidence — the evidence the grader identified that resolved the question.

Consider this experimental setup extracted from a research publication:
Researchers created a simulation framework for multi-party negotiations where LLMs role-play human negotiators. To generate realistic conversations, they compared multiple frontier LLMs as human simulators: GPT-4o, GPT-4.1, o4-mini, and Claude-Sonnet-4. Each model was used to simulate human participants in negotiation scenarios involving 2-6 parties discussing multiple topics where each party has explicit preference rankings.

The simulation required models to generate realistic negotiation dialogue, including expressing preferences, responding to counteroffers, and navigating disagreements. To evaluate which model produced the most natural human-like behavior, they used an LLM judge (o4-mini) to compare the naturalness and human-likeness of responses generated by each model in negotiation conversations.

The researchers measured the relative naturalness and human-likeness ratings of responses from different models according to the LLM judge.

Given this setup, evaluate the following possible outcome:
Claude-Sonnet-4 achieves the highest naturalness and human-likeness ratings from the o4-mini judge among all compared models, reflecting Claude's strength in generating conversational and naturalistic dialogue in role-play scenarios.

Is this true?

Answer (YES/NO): YES